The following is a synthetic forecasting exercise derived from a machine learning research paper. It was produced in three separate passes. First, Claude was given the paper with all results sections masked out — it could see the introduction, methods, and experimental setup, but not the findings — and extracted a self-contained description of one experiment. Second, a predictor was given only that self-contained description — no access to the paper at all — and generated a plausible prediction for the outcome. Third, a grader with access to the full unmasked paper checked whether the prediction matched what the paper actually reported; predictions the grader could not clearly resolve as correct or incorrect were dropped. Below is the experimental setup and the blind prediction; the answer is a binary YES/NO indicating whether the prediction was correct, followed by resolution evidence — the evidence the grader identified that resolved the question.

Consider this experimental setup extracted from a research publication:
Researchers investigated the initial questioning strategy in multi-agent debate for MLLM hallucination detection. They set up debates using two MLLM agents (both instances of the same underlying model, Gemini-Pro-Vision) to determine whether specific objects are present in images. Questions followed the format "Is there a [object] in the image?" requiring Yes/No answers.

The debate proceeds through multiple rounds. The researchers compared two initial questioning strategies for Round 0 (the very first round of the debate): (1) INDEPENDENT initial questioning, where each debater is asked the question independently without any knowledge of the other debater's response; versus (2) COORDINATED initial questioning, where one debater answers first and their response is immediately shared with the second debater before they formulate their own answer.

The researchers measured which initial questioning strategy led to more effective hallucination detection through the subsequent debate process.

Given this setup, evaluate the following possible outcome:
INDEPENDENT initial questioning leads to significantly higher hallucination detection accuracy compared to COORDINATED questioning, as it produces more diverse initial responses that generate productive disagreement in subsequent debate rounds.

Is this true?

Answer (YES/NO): NO